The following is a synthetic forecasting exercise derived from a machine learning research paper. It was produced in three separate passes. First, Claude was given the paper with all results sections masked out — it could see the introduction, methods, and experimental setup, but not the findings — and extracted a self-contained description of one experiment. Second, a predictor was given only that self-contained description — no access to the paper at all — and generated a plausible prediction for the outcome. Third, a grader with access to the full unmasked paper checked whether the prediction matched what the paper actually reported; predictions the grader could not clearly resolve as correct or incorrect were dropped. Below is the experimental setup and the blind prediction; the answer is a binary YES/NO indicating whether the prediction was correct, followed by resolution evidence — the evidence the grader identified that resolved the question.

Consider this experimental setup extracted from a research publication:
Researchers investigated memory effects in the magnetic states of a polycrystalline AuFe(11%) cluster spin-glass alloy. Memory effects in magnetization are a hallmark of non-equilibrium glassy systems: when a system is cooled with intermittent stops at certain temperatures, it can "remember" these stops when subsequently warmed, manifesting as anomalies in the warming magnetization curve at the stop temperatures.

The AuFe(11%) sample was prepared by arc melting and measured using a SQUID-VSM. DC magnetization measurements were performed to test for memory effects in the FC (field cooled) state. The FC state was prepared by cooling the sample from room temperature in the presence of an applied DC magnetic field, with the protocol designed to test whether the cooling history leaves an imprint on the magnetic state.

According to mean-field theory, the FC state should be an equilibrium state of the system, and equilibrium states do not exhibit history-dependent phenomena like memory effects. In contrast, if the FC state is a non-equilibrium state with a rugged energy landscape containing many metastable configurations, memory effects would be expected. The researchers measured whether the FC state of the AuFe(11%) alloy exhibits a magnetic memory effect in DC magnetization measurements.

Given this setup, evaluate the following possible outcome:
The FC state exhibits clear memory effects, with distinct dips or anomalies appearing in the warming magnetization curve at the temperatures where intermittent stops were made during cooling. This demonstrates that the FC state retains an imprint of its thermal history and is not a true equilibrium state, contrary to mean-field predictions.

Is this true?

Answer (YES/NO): YES